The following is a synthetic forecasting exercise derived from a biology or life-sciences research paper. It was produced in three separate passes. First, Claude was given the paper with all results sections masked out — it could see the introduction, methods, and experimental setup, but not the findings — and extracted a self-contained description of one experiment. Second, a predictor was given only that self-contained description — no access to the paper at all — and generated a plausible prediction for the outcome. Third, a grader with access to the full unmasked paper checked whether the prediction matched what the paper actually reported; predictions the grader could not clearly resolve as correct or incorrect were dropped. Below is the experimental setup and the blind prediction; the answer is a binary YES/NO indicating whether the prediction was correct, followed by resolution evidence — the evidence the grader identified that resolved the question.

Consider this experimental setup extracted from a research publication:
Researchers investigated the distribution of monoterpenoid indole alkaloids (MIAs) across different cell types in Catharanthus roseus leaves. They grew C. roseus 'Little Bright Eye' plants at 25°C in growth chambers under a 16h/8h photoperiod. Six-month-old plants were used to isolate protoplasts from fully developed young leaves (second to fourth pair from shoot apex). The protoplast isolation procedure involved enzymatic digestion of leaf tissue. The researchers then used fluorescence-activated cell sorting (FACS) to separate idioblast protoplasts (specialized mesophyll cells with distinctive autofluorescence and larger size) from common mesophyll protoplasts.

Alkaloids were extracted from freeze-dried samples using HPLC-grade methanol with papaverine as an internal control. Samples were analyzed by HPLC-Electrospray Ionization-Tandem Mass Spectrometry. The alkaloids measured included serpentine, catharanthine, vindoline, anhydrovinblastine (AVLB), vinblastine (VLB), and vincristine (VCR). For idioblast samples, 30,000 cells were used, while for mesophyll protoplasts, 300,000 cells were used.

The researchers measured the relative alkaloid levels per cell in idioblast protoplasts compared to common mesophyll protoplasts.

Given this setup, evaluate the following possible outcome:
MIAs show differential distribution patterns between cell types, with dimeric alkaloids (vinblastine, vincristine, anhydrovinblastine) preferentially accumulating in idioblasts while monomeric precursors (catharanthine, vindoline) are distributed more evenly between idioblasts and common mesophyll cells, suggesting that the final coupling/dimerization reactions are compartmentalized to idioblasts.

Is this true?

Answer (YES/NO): NO